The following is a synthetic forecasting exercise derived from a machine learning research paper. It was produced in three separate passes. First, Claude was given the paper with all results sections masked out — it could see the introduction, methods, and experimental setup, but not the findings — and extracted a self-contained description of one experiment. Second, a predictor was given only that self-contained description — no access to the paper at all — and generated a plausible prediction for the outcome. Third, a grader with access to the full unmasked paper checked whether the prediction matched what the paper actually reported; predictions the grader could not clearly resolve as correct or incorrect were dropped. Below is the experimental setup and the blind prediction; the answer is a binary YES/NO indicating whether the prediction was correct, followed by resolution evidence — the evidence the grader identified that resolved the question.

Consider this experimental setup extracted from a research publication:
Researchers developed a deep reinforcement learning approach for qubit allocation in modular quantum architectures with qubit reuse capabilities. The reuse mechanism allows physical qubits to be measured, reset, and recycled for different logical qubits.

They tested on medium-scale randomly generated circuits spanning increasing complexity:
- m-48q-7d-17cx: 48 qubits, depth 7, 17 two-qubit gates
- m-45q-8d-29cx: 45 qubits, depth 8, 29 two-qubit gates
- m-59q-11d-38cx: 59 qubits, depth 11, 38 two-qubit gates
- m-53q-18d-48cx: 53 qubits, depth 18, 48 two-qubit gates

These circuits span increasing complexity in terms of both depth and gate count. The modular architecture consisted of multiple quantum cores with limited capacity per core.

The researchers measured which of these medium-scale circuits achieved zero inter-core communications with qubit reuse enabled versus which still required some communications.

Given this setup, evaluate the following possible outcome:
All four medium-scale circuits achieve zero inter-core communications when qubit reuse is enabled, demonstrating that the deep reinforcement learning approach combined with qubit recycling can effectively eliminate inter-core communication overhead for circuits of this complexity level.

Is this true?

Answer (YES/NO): NO